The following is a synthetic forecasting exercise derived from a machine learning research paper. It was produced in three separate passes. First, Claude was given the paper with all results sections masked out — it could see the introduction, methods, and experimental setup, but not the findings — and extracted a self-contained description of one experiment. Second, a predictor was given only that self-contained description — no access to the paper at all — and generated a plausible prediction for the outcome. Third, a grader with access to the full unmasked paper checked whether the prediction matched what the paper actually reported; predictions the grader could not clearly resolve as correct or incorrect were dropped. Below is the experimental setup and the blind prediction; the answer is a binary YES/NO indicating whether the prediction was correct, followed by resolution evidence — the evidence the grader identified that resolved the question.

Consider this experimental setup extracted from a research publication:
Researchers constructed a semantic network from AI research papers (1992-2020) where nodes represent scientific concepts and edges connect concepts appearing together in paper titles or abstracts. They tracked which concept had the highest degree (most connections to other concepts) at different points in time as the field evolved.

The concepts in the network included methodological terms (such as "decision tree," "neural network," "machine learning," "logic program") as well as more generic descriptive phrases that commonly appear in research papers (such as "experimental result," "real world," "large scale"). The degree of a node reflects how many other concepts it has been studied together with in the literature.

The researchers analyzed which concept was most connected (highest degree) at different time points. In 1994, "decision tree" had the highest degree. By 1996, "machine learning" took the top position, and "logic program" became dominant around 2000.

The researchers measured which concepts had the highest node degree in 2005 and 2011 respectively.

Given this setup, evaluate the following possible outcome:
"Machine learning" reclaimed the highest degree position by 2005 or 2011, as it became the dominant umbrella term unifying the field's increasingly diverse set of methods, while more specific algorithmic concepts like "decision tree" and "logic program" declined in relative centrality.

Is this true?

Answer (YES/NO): NO